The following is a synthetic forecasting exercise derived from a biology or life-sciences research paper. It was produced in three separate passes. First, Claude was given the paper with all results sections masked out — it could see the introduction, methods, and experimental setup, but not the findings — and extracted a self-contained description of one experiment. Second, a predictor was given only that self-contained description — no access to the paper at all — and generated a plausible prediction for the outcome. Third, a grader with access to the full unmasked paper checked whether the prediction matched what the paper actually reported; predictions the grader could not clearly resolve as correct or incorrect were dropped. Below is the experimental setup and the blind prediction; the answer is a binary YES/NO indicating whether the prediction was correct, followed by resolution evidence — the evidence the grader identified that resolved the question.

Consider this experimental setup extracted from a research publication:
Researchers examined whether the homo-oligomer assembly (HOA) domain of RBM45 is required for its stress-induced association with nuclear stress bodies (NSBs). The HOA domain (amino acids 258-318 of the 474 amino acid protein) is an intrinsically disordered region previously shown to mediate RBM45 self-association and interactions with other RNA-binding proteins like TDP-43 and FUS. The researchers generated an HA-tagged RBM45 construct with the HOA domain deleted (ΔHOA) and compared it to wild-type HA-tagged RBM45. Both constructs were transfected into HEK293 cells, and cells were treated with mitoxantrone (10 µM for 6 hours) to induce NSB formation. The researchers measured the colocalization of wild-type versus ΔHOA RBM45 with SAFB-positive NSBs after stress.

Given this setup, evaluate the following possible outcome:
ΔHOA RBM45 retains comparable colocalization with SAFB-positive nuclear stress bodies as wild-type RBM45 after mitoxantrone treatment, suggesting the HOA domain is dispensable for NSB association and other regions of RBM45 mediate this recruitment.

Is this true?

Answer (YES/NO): YES